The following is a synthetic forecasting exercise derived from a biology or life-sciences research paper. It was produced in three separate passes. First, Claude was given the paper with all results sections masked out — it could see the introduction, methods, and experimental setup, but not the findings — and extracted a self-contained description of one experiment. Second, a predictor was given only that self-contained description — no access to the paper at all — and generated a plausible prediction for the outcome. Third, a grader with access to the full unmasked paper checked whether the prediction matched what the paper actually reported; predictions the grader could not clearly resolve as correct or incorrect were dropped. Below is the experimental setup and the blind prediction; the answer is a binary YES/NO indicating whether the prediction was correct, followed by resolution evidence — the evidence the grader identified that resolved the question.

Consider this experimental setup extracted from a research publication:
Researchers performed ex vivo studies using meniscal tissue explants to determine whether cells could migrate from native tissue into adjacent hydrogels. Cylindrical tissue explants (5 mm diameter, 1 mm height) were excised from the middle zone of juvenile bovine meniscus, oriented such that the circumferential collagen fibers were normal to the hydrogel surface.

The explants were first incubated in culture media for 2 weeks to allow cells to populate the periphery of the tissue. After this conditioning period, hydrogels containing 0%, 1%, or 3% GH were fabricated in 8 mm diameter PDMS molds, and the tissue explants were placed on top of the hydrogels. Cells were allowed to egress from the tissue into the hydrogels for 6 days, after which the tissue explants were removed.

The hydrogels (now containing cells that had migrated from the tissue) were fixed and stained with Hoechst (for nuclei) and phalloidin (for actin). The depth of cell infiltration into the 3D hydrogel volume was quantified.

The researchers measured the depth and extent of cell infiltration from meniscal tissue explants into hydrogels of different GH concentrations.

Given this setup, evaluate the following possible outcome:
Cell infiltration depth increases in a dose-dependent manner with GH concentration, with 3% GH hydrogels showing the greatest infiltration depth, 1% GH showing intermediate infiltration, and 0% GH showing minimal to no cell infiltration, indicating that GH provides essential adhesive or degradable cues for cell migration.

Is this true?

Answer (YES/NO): YES